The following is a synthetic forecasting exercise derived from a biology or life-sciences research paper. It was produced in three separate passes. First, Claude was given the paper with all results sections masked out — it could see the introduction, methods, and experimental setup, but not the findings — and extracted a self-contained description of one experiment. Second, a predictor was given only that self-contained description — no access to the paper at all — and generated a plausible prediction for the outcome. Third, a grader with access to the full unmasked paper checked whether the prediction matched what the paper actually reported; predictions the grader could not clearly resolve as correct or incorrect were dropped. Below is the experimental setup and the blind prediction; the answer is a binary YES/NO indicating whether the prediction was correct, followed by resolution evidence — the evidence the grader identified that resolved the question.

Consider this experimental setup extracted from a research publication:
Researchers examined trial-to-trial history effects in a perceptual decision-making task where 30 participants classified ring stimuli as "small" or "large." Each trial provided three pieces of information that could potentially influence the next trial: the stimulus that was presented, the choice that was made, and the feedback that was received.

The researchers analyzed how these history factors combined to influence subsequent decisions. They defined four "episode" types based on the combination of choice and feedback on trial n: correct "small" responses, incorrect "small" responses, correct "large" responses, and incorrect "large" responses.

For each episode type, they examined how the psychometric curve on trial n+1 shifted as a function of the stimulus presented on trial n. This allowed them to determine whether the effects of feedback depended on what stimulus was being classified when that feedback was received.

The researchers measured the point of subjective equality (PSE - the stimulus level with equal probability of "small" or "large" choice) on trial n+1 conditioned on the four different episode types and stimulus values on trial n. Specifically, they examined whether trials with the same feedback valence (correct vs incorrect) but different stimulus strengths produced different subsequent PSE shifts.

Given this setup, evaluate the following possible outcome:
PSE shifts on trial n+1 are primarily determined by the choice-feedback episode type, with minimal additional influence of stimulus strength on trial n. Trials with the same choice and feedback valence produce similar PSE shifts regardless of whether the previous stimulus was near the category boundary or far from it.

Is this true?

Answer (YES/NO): NO